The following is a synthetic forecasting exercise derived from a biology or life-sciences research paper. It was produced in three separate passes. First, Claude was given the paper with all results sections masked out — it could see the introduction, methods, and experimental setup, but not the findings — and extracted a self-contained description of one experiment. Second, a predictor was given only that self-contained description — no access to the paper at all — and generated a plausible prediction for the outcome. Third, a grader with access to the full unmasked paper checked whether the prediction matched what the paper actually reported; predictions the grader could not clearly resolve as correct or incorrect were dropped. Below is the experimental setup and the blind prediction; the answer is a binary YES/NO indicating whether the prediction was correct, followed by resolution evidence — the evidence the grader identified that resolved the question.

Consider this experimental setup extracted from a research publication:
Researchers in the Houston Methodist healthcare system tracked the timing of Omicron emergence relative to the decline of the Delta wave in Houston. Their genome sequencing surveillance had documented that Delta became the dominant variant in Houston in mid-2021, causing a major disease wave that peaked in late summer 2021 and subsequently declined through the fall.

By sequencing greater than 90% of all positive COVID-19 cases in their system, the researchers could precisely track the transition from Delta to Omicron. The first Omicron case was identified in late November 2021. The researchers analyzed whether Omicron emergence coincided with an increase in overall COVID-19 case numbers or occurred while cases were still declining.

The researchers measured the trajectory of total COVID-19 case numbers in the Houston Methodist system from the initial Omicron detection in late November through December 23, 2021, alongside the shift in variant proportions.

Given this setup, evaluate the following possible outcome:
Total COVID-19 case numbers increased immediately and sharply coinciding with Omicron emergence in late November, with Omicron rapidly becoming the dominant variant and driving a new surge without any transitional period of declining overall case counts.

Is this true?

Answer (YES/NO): NO